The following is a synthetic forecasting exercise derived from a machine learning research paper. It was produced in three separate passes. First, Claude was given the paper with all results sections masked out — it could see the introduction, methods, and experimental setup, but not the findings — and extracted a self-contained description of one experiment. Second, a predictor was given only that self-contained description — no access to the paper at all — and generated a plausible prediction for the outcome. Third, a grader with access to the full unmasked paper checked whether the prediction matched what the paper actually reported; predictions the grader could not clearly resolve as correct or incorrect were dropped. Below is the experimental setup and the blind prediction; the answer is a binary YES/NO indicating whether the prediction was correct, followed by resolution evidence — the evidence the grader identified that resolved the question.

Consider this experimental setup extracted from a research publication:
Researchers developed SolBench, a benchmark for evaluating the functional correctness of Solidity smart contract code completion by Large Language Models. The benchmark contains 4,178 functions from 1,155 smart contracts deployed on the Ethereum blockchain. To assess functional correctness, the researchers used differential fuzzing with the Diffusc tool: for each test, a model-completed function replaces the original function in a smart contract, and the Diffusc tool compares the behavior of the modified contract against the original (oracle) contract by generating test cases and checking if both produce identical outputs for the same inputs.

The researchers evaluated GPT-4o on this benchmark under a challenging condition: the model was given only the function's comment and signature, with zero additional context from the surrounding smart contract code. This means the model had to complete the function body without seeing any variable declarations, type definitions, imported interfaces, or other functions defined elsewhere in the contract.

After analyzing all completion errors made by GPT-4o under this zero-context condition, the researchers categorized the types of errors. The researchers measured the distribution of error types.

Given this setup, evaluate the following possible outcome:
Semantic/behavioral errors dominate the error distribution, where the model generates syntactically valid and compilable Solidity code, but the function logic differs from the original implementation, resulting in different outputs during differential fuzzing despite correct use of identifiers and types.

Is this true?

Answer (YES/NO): NO